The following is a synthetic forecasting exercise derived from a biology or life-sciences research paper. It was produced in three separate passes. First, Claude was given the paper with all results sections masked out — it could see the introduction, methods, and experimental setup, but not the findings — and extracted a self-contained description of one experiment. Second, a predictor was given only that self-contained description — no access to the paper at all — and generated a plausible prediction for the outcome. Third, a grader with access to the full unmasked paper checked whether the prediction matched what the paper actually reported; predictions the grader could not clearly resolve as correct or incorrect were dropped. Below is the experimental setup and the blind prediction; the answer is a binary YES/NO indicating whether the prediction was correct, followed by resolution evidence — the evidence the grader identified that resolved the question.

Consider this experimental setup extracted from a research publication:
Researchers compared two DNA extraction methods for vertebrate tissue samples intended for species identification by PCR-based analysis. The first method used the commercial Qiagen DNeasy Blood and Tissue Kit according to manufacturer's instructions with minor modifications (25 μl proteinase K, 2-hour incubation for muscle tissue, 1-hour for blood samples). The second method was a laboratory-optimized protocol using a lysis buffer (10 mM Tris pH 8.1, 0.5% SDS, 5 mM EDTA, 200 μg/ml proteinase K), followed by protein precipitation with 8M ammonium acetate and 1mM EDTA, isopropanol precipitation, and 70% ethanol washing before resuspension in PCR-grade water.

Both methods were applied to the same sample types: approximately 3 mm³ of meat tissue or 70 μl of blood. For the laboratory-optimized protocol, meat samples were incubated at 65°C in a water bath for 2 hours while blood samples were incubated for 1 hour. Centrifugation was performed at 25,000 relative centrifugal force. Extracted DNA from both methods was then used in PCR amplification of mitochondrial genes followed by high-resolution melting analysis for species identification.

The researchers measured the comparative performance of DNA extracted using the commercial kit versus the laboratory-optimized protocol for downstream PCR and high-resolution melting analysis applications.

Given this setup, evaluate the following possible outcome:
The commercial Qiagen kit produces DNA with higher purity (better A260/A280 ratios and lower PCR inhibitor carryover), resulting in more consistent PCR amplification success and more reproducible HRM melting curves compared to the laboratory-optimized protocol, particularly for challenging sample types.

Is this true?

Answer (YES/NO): NO